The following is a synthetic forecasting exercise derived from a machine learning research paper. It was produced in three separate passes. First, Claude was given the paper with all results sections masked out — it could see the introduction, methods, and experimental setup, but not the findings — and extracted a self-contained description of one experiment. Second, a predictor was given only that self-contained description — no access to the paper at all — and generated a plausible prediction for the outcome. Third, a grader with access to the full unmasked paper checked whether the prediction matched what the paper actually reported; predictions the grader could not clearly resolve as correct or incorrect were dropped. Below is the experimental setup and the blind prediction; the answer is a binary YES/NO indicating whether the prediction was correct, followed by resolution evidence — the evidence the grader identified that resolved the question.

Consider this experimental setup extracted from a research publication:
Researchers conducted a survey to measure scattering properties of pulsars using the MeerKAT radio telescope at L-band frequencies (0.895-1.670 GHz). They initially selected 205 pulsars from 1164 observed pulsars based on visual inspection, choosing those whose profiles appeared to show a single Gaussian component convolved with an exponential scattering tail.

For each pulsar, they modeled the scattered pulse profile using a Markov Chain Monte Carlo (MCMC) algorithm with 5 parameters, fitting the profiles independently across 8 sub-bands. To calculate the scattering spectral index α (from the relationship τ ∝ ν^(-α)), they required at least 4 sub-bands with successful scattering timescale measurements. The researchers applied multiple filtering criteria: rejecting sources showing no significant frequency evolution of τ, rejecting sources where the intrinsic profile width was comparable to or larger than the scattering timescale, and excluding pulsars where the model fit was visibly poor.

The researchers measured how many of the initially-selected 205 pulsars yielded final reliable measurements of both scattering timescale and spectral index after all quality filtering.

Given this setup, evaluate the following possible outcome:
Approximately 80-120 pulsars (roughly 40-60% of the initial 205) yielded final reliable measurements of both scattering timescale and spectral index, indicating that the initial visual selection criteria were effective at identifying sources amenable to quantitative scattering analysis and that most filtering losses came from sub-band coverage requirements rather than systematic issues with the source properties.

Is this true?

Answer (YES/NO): YES